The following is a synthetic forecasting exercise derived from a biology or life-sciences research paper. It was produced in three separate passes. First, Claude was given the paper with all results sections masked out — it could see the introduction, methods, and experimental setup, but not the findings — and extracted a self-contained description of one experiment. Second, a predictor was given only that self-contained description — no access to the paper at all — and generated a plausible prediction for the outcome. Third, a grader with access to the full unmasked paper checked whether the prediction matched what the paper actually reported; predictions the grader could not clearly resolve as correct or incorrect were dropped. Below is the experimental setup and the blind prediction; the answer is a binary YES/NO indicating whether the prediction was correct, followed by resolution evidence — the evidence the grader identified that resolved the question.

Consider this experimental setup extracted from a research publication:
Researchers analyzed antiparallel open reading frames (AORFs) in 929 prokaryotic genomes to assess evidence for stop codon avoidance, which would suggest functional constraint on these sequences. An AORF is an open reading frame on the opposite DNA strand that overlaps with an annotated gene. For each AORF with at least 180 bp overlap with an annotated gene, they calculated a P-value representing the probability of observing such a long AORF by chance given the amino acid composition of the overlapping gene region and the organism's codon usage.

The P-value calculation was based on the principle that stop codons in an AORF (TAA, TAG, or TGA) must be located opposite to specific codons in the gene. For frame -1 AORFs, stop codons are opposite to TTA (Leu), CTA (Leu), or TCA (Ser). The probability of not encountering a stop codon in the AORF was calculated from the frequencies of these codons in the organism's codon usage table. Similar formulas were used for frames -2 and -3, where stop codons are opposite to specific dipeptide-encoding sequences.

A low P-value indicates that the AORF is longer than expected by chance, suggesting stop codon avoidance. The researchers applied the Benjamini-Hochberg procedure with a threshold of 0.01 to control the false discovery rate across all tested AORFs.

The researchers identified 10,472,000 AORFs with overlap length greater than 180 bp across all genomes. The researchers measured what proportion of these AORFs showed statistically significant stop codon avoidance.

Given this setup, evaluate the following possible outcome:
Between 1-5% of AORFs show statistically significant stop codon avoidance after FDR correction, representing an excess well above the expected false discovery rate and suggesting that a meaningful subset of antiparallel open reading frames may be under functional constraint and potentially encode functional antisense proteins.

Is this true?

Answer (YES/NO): NO